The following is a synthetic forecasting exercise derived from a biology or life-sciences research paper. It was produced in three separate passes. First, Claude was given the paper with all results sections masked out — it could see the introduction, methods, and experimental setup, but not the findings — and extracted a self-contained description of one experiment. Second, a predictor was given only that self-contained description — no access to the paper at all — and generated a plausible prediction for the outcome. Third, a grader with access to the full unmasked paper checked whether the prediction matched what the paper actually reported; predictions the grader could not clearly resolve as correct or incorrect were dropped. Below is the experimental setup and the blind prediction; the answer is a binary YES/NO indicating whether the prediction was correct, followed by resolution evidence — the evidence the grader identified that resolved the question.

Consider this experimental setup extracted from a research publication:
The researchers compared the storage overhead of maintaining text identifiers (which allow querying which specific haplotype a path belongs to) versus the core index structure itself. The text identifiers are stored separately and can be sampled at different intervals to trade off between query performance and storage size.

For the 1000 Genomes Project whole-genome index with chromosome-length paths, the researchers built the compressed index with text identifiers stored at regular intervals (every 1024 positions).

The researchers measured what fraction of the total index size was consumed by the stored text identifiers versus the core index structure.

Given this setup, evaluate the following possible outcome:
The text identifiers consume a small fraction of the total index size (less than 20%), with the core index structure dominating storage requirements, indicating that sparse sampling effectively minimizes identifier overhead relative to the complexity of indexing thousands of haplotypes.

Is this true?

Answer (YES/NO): NO